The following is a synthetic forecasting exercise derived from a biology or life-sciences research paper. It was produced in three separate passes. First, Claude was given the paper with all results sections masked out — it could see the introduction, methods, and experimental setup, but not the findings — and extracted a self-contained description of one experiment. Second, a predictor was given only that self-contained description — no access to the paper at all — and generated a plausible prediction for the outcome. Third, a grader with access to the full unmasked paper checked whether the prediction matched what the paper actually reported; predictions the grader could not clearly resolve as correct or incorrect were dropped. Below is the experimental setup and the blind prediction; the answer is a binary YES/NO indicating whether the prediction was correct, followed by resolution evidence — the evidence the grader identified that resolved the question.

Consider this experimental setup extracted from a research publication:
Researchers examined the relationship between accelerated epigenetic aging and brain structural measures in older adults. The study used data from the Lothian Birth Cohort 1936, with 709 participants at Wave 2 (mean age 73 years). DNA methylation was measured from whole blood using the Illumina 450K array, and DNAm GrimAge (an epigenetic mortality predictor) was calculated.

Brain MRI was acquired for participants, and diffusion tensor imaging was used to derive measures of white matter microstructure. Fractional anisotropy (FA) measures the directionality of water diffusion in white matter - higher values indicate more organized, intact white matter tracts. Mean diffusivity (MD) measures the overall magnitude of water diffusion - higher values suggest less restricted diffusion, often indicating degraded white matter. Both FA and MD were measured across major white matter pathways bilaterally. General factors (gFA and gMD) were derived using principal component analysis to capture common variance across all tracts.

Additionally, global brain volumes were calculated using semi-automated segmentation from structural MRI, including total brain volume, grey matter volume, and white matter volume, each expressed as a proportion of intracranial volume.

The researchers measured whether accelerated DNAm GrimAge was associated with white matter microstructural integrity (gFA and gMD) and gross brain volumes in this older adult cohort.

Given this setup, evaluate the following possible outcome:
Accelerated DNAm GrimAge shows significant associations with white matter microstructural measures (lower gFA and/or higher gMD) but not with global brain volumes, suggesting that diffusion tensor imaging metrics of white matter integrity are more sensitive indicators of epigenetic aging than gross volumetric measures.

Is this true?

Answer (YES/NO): NO